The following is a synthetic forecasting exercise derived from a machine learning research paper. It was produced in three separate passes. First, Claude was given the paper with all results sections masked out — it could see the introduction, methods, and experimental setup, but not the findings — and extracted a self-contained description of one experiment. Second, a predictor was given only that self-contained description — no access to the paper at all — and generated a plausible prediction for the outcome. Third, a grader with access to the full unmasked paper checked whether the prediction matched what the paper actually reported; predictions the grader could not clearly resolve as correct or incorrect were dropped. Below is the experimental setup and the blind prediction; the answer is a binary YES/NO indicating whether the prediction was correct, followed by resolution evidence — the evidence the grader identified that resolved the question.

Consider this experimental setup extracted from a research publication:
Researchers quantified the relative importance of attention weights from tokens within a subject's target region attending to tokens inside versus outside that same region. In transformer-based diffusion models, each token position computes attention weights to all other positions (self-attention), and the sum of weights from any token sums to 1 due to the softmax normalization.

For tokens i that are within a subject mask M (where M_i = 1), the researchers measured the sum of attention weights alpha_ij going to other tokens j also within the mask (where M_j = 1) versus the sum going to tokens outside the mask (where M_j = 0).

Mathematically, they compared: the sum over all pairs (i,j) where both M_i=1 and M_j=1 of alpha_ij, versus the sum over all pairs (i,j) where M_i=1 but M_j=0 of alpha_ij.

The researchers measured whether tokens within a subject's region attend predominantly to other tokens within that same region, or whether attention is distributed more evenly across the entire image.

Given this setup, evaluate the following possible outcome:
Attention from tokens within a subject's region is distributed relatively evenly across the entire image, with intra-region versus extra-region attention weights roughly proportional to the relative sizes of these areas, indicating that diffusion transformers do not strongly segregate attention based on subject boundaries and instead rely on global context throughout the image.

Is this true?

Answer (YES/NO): NO